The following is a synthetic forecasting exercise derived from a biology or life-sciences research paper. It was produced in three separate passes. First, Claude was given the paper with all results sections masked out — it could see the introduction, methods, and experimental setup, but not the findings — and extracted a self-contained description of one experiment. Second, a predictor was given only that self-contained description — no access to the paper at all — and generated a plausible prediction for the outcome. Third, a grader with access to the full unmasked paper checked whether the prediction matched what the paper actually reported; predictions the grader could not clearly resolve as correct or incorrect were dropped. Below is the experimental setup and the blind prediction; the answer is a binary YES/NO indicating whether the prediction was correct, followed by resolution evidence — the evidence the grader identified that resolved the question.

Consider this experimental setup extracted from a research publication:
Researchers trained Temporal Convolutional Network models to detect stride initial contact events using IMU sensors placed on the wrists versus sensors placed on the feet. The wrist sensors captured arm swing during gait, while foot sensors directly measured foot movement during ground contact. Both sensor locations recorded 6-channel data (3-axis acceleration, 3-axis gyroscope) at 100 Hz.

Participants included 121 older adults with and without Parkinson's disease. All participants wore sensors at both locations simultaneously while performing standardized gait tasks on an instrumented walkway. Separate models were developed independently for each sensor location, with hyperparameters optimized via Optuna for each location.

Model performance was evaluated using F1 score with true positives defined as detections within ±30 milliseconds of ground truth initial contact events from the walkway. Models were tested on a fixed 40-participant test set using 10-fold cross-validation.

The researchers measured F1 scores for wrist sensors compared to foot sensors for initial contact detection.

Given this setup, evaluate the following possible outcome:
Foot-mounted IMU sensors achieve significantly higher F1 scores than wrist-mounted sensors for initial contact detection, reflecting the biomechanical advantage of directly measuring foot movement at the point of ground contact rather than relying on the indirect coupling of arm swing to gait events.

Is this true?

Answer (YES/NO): YES